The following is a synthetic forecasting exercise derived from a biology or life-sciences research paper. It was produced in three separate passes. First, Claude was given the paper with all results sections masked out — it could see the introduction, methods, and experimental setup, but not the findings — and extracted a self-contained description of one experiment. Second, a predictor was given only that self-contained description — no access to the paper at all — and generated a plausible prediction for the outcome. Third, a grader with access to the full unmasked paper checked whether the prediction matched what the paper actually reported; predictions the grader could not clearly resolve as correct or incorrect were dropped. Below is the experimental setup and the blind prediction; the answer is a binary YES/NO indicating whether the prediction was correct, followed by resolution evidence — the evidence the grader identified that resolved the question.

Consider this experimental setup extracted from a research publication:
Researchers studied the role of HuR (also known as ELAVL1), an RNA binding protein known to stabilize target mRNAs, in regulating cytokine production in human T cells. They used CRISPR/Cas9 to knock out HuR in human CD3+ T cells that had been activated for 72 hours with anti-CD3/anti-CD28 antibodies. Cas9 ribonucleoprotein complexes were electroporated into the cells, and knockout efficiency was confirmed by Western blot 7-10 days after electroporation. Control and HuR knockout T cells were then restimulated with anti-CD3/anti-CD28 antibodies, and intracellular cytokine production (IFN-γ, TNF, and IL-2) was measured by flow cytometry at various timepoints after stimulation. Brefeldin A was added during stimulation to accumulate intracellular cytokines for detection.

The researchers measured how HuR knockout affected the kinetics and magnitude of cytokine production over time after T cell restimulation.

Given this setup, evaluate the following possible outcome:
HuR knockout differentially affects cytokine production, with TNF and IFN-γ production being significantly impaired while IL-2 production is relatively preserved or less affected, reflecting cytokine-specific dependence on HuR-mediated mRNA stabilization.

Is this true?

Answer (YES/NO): NO